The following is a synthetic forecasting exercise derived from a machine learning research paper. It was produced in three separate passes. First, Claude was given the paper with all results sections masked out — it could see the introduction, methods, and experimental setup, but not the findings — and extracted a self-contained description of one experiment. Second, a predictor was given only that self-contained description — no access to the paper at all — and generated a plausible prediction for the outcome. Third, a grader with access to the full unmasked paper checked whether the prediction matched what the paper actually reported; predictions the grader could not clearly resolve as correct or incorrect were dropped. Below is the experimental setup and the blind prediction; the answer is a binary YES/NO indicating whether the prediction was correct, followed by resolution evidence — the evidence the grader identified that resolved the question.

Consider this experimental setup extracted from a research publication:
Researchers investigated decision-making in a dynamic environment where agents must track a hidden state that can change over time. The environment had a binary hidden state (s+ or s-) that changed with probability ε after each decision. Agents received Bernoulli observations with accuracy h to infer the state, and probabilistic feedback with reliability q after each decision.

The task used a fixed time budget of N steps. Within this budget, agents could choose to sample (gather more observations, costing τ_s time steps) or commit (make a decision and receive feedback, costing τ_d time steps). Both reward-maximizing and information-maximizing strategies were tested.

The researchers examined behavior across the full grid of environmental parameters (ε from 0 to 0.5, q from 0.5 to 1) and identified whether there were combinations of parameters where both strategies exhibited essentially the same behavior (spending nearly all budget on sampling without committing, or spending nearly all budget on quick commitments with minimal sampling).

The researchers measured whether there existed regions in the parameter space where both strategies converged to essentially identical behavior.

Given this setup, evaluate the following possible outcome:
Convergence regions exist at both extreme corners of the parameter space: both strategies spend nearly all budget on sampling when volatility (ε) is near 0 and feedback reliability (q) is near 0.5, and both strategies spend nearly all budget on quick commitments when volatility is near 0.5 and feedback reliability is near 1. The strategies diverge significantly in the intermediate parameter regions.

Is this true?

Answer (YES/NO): NO